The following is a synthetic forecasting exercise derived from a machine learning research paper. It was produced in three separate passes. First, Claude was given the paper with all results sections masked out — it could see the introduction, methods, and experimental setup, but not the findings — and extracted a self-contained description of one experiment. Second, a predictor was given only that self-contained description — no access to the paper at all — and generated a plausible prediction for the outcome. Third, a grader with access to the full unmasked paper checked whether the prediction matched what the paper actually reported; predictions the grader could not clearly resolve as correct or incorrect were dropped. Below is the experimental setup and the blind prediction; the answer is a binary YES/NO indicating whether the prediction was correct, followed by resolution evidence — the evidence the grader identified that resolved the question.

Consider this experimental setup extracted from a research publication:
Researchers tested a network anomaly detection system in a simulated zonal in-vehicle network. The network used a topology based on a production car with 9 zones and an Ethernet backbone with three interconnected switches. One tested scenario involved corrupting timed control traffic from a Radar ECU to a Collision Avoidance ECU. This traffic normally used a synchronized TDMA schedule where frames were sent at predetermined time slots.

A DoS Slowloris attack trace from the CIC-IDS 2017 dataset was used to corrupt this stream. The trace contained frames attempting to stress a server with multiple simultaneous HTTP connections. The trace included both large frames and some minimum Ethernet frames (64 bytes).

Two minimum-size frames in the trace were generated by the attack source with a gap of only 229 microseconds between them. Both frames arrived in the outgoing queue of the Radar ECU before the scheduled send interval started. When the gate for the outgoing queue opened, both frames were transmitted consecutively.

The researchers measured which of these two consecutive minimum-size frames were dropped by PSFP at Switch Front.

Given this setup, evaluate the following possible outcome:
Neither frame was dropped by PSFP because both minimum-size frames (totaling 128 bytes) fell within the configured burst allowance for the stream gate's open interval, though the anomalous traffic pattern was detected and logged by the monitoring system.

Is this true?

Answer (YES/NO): NO